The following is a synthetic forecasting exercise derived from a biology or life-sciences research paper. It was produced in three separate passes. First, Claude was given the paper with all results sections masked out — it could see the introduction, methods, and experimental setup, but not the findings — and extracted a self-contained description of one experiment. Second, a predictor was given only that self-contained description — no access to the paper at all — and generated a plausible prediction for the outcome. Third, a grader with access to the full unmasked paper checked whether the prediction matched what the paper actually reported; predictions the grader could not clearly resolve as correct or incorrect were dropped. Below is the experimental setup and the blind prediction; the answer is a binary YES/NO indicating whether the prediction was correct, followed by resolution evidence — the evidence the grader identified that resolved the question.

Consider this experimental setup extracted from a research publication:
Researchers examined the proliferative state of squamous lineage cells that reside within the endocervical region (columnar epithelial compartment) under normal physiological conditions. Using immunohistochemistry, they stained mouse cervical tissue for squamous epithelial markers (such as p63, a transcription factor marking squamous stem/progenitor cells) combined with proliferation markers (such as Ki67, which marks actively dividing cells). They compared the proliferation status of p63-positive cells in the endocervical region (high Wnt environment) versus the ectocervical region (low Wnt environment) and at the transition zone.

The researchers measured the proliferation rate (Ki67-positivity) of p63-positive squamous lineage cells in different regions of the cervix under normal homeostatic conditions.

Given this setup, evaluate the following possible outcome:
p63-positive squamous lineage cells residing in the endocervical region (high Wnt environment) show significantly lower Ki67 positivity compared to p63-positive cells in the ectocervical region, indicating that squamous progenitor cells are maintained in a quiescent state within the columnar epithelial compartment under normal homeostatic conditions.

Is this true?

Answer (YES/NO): YES